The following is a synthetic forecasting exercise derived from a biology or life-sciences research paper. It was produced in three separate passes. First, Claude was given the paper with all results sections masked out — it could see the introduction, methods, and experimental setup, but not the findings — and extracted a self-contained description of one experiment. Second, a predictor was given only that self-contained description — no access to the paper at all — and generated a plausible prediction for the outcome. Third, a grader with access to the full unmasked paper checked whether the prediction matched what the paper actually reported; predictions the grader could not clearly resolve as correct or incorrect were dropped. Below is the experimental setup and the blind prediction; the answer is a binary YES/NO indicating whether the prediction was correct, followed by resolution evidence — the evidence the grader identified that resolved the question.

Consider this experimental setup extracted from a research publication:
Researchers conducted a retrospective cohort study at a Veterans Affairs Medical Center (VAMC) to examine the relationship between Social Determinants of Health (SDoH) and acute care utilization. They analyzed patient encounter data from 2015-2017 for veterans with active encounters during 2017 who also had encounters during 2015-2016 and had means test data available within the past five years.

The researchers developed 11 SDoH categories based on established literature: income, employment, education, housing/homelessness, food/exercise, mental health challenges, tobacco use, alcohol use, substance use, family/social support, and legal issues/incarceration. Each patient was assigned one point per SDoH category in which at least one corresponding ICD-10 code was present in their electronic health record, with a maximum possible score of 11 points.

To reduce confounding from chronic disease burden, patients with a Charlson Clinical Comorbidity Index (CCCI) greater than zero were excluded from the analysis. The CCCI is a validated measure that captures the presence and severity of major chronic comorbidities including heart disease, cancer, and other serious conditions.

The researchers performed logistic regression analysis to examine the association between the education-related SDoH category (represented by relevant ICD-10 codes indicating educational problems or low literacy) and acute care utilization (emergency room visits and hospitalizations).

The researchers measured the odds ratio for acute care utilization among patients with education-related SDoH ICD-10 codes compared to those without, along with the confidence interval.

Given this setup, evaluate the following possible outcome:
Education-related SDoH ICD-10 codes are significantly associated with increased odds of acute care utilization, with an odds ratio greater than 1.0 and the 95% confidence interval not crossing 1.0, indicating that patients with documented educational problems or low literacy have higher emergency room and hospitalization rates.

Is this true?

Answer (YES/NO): YES